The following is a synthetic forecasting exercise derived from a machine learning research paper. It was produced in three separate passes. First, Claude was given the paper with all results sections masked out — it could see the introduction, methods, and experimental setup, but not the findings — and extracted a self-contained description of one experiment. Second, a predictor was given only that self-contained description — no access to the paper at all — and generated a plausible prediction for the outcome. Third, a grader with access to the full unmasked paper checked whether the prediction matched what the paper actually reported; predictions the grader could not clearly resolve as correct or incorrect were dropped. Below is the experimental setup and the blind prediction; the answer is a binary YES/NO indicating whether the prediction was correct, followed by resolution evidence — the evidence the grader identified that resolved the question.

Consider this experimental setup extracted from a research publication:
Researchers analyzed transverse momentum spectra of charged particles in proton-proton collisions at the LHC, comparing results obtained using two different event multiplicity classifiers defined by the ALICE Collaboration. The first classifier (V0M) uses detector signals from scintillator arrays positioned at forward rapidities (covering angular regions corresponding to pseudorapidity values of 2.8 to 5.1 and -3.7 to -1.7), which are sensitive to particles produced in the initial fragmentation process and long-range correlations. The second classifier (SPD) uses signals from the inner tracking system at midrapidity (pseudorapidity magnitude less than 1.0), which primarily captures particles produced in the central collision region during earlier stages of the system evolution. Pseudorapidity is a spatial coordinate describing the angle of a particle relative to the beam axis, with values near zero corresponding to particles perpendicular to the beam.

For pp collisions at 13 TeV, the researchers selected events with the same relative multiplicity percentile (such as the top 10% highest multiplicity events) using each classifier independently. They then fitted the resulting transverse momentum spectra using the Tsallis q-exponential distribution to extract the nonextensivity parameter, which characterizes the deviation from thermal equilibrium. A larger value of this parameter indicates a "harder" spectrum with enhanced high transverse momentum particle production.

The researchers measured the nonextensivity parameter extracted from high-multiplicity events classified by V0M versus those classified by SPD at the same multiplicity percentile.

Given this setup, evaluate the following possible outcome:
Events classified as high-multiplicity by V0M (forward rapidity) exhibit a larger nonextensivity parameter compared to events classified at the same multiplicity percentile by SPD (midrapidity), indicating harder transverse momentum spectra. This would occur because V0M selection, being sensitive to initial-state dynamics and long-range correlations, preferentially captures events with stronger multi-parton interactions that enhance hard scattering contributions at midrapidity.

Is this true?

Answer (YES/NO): NO